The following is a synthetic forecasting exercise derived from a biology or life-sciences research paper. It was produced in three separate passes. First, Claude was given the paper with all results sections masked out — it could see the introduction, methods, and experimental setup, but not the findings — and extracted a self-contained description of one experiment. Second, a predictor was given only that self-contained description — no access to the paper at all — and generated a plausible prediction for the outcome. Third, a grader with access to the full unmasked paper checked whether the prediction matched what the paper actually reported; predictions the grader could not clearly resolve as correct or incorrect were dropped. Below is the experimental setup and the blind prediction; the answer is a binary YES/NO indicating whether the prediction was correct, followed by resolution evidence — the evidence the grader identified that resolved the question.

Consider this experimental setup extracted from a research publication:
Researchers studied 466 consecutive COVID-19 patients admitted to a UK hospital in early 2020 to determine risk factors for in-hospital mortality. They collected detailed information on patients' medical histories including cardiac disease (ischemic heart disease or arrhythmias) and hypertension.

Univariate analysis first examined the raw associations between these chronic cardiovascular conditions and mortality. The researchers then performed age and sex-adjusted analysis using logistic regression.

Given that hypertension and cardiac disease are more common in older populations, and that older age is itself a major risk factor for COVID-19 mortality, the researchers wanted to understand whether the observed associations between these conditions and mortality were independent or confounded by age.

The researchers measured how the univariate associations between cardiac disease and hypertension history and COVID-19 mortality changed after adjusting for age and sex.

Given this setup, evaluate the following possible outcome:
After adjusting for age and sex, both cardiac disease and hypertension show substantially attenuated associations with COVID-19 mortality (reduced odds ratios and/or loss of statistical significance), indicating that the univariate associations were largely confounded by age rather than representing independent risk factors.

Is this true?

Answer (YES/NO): YES